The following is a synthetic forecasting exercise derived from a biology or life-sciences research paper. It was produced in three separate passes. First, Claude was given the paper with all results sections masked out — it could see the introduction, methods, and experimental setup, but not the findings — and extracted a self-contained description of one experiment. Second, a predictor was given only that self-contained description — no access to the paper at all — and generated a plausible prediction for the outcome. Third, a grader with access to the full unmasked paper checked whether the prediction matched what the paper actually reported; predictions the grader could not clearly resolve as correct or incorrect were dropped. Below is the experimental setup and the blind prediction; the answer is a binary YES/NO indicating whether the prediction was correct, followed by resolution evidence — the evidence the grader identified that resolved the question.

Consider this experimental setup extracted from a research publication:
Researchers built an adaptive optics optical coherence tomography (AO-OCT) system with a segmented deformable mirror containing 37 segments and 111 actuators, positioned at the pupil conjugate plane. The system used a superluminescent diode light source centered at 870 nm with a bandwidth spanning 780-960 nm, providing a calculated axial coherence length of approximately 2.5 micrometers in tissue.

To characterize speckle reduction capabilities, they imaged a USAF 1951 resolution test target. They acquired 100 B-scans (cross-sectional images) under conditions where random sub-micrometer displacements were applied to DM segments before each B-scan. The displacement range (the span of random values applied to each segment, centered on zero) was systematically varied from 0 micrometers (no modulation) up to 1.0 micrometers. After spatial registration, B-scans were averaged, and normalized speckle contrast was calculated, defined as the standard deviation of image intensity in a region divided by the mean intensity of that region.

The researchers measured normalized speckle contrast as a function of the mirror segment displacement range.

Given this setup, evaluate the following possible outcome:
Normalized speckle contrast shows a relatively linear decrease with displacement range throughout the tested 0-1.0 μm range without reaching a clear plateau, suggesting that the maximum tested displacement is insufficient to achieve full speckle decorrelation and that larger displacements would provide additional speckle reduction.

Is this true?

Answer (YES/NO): NO